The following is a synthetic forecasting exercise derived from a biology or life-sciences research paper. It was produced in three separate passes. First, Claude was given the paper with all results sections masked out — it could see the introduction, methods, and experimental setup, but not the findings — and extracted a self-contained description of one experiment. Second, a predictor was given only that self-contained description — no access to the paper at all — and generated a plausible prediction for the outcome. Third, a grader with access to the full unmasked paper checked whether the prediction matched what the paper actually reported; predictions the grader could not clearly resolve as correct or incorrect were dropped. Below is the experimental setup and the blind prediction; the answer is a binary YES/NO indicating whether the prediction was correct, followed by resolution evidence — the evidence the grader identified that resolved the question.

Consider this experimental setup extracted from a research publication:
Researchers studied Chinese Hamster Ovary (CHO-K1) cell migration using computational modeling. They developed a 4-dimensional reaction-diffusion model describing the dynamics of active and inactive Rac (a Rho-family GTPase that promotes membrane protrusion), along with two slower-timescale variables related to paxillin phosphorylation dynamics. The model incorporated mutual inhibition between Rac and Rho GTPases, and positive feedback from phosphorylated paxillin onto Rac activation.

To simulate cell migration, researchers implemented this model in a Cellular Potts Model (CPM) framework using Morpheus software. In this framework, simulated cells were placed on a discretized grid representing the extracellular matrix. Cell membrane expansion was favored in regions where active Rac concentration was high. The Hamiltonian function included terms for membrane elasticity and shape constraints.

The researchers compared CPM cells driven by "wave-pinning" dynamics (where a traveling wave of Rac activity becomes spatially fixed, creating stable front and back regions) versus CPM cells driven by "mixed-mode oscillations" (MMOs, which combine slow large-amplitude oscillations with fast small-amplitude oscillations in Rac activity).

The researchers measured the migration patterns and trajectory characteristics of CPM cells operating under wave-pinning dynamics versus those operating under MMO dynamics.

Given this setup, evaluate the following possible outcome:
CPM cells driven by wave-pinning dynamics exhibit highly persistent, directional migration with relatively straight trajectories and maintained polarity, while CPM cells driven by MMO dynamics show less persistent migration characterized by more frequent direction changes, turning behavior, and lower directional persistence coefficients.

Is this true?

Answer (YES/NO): YES